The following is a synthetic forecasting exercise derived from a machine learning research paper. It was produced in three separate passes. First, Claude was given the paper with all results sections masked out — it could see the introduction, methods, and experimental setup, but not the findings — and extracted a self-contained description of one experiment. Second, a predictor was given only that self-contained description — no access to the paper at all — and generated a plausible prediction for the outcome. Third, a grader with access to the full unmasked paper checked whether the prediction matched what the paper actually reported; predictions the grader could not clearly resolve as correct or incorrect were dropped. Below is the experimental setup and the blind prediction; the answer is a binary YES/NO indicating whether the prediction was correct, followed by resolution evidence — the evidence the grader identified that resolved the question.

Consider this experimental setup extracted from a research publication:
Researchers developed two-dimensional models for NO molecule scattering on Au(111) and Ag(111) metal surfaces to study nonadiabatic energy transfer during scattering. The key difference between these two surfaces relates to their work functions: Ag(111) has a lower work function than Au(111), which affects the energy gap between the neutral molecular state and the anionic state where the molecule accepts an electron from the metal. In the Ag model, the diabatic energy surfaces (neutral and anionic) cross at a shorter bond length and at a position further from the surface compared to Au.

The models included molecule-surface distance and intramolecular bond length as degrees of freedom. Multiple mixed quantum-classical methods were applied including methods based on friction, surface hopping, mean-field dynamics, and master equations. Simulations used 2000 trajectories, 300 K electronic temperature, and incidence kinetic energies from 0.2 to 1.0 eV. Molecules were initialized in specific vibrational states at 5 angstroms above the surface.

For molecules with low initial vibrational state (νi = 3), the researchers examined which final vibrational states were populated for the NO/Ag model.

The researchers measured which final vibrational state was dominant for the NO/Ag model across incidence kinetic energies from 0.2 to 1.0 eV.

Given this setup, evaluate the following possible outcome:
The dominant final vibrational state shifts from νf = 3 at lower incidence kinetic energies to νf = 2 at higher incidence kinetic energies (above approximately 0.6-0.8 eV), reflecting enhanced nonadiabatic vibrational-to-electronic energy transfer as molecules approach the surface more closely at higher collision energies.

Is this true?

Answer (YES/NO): NO